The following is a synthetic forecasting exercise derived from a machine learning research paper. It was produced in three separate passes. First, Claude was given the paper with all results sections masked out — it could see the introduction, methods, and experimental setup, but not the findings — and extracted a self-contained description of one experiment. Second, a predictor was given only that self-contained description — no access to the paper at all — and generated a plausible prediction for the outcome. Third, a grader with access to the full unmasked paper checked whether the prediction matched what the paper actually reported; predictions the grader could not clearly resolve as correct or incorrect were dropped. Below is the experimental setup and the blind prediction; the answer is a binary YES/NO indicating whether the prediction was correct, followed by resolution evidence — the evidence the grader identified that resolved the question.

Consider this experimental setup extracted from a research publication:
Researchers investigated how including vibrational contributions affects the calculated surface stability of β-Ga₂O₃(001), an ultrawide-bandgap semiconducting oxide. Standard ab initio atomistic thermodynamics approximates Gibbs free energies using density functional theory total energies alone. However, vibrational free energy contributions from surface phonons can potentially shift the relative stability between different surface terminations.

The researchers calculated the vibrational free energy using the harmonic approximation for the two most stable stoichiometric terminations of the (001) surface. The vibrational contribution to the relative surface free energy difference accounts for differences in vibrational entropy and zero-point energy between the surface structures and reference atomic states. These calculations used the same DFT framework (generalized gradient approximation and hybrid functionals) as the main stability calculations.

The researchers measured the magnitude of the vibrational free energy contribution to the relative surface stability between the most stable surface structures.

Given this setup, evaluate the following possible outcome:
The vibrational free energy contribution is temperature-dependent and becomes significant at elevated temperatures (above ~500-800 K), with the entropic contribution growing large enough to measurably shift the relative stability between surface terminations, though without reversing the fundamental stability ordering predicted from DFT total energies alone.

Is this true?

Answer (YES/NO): NO